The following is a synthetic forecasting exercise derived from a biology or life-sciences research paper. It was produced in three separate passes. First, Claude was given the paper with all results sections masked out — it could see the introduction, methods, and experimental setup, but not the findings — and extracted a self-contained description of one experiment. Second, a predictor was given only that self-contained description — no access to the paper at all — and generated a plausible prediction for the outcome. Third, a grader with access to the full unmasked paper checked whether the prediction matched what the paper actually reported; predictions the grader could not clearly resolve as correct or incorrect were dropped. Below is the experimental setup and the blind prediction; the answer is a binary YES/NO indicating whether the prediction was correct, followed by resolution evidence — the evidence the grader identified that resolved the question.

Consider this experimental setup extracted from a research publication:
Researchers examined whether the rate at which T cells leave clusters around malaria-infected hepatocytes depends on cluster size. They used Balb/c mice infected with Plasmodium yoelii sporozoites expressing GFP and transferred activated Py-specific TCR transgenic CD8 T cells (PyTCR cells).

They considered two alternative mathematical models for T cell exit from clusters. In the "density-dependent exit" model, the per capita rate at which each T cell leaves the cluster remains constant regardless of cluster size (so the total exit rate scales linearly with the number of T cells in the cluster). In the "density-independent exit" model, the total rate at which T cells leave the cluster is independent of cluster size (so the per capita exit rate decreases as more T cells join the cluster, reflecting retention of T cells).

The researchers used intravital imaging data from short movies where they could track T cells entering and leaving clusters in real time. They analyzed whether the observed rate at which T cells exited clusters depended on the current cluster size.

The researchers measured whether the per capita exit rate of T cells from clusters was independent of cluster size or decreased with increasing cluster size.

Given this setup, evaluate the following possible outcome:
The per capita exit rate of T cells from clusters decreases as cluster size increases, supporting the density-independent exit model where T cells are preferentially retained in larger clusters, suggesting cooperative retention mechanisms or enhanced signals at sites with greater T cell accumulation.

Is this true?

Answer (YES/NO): NO